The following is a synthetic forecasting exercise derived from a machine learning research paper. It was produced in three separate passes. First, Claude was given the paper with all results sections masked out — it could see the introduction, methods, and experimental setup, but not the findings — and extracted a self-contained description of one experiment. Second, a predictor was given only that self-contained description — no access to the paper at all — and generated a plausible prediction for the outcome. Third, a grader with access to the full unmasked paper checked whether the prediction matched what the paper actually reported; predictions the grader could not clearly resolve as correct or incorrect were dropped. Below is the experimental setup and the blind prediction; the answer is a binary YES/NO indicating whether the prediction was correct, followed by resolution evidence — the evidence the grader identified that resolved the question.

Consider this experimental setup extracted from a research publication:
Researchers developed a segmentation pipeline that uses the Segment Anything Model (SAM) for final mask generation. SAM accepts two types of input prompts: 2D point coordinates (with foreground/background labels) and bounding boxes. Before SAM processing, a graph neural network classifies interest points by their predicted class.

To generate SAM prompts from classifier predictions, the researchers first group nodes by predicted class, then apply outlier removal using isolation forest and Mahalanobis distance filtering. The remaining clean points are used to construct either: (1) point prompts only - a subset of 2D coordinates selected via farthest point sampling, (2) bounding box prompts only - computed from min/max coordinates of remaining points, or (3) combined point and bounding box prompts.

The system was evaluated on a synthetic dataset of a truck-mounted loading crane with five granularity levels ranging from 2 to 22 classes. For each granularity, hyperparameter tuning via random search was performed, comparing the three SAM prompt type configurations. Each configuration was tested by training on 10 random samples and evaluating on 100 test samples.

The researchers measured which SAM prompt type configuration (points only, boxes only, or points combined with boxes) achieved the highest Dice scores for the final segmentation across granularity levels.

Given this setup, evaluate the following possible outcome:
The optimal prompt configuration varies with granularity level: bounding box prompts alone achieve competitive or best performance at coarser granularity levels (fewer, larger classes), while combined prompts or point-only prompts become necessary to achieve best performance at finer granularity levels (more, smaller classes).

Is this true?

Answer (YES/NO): NO